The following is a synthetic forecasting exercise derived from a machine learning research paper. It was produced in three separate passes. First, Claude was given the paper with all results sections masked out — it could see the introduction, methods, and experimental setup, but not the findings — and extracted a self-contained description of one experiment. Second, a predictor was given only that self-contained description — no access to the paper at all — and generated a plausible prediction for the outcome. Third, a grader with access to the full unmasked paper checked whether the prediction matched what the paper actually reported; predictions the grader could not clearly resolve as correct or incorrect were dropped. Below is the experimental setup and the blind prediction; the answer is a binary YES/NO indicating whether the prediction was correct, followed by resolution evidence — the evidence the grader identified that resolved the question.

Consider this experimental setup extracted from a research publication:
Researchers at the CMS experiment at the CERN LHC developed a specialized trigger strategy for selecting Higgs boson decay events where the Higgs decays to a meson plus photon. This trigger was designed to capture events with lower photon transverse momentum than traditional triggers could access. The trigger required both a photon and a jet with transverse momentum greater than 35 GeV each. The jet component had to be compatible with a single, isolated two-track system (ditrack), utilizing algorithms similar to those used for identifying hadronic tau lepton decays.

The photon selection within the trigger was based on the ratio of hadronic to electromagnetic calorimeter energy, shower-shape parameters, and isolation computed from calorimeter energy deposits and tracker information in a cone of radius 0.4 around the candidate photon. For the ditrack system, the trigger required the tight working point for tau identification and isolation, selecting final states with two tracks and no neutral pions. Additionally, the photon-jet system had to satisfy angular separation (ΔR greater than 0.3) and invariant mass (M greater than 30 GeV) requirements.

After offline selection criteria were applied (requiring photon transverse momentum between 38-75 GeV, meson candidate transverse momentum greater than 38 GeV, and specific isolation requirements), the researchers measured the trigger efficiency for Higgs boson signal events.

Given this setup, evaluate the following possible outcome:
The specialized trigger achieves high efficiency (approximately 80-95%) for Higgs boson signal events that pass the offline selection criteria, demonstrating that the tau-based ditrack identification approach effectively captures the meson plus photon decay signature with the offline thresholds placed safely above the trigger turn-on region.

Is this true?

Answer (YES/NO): NO